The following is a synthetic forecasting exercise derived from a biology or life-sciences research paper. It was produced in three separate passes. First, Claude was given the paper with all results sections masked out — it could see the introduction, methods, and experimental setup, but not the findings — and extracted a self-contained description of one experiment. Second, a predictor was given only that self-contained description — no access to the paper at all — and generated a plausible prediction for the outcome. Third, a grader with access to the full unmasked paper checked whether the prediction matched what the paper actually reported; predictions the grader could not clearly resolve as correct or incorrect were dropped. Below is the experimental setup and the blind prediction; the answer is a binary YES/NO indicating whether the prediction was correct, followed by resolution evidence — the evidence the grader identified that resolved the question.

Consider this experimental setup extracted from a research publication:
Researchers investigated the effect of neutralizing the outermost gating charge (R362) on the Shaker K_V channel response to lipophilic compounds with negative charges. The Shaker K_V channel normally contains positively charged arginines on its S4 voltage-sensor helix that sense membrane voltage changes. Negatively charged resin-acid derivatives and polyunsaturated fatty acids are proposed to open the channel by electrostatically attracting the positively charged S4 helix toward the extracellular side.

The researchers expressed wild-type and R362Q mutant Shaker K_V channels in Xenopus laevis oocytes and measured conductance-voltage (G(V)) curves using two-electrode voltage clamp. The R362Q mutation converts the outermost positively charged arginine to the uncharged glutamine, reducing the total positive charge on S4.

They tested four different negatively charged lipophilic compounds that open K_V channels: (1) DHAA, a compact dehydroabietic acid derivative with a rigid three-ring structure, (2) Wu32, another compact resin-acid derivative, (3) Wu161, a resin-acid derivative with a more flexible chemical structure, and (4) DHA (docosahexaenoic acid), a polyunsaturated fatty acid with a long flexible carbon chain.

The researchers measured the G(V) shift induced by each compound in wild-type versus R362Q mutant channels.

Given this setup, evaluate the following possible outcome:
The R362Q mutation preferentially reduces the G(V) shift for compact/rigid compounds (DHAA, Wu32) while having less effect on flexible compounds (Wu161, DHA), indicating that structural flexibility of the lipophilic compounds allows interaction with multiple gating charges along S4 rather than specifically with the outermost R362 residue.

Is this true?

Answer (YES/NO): NO